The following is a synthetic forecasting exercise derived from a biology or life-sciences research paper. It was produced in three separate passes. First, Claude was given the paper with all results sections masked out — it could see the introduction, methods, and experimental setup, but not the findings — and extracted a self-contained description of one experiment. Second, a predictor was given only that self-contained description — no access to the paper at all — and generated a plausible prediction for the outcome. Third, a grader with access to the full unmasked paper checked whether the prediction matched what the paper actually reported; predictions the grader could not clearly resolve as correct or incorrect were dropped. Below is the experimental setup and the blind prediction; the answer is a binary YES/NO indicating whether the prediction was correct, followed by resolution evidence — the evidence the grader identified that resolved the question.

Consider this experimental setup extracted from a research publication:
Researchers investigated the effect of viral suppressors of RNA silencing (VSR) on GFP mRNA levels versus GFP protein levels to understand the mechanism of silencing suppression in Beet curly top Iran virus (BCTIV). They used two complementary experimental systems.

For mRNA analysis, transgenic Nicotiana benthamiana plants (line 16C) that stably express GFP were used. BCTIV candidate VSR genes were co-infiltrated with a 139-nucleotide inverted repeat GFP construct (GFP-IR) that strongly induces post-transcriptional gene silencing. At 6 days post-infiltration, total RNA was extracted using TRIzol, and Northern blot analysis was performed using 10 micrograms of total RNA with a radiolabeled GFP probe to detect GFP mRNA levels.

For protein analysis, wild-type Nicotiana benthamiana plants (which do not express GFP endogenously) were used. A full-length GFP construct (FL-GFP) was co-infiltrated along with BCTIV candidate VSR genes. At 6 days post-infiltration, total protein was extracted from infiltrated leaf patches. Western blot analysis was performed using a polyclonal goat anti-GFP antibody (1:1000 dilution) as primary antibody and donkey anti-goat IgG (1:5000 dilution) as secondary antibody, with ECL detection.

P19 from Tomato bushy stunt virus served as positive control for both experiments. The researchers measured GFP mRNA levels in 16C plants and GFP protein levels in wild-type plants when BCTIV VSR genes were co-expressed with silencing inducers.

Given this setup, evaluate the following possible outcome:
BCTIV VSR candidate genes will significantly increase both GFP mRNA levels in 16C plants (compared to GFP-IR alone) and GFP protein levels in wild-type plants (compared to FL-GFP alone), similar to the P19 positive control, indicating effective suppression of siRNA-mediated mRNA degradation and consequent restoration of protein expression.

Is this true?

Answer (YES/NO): NO